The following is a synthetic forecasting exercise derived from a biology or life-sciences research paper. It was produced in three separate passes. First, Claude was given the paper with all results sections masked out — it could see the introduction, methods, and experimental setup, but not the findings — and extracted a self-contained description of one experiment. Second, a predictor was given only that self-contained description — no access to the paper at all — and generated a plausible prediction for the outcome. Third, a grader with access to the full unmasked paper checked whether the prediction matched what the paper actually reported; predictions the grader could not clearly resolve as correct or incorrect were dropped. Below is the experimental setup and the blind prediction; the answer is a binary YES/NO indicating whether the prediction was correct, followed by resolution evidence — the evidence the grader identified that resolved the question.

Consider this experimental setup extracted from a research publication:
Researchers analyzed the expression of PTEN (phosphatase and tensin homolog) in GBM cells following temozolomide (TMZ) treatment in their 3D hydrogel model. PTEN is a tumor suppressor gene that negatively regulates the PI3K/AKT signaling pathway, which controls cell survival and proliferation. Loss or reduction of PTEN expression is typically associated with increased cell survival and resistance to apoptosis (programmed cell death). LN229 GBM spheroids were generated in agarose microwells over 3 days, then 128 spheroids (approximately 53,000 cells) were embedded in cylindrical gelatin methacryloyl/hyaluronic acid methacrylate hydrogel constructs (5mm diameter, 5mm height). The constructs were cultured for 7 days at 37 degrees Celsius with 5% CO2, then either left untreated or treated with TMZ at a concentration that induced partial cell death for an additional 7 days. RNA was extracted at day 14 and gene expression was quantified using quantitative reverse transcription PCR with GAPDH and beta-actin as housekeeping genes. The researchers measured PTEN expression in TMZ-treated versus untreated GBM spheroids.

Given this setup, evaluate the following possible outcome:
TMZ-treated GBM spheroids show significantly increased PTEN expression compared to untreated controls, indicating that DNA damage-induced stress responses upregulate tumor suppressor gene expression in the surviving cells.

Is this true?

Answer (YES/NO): NO